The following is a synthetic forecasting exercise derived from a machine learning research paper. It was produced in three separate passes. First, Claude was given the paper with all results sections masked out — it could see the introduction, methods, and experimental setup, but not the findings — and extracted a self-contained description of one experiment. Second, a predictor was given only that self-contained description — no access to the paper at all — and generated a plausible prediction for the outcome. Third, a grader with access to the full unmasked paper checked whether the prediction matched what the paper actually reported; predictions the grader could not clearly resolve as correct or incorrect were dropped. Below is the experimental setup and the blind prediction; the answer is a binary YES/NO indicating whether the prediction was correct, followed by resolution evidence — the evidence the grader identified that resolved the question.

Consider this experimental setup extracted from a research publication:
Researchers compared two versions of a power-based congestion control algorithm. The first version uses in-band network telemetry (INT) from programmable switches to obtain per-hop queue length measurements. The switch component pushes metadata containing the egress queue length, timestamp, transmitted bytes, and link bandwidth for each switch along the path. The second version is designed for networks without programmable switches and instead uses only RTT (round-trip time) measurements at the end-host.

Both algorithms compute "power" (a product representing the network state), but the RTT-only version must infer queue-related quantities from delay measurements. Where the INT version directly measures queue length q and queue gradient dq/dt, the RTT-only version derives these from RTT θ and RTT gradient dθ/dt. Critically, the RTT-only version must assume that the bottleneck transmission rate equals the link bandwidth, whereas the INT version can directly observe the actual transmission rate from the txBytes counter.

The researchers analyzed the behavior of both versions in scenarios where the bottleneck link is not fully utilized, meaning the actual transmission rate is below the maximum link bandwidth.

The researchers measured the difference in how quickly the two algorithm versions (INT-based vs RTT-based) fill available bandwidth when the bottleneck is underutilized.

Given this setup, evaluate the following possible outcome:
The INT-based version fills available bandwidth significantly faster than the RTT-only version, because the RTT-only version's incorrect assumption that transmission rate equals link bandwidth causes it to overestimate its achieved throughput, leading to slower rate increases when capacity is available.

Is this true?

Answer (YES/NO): NO